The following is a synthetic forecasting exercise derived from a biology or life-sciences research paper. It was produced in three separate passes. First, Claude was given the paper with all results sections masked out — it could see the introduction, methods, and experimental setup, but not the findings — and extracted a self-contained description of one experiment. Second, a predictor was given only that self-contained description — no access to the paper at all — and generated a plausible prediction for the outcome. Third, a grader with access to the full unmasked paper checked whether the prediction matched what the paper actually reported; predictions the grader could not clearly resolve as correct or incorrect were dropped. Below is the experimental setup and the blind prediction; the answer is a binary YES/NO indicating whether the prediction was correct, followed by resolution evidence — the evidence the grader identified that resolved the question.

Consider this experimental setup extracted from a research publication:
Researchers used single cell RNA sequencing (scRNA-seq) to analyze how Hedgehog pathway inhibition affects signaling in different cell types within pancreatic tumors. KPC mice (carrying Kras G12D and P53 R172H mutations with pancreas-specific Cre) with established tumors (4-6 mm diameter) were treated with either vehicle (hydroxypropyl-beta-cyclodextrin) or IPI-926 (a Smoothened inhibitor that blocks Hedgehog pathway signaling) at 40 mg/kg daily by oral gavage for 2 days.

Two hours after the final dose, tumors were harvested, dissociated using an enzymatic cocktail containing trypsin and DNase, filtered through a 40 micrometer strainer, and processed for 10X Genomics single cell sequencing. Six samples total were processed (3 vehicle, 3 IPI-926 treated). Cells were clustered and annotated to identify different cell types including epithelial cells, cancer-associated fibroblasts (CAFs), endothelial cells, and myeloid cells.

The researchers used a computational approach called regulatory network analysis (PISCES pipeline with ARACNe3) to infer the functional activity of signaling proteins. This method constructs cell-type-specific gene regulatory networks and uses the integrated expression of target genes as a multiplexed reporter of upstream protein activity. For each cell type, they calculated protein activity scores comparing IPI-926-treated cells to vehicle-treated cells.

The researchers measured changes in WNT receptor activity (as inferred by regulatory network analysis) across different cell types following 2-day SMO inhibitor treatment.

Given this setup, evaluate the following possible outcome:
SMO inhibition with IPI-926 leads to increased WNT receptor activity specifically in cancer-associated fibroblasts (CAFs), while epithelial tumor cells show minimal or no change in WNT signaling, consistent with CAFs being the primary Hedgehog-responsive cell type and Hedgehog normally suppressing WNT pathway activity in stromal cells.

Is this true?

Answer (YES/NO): NO